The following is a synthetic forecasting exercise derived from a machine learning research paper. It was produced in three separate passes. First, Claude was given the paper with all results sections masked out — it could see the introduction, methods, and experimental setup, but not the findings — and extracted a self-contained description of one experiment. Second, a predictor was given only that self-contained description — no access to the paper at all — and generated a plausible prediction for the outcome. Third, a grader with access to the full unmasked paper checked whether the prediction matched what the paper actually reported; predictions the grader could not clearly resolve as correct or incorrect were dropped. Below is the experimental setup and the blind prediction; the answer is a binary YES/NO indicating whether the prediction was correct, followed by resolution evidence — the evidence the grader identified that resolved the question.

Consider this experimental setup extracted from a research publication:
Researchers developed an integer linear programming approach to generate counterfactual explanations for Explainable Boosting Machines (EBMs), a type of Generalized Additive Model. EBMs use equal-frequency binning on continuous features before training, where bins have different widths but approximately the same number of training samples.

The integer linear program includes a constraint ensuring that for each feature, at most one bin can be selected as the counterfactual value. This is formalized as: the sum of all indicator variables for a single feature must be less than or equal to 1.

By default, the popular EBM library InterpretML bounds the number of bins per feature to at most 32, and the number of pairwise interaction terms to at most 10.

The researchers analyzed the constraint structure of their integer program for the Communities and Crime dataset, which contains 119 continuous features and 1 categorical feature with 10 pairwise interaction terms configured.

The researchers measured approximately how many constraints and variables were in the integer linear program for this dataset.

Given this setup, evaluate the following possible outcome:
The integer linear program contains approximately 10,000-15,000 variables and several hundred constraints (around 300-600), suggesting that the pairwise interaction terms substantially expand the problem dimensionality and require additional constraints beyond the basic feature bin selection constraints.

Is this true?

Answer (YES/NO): NO